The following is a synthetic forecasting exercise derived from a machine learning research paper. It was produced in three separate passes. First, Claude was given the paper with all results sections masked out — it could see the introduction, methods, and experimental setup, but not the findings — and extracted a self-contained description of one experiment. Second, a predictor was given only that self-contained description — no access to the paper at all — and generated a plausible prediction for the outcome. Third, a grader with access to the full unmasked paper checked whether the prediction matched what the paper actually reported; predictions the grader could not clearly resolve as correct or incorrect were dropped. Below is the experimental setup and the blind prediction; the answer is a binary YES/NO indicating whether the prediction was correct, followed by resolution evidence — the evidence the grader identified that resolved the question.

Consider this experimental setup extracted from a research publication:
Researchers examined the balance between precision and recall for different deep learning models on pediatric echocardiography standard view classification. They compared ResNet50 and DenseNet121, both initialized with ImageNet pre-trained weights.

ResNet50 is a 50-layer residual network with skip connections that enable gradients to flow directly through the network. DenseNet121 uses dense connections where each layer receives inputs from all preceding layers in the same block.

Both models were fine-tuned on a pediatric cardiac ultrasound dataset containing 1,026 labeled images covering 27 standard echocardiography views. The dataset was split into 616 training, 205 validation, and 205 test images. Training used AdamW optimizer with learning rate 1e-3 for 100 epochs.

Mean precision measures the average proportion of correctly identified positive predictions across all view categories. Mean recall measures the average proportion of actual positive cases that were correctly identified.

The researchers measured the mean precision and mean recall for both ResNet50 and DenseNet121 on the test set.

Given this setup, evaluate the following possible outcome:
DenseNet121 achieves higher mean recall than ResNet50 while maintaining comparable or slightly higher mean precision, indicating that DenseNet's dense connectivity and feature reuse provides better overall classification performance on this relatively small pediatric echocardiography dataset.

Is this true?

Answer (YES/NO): YES